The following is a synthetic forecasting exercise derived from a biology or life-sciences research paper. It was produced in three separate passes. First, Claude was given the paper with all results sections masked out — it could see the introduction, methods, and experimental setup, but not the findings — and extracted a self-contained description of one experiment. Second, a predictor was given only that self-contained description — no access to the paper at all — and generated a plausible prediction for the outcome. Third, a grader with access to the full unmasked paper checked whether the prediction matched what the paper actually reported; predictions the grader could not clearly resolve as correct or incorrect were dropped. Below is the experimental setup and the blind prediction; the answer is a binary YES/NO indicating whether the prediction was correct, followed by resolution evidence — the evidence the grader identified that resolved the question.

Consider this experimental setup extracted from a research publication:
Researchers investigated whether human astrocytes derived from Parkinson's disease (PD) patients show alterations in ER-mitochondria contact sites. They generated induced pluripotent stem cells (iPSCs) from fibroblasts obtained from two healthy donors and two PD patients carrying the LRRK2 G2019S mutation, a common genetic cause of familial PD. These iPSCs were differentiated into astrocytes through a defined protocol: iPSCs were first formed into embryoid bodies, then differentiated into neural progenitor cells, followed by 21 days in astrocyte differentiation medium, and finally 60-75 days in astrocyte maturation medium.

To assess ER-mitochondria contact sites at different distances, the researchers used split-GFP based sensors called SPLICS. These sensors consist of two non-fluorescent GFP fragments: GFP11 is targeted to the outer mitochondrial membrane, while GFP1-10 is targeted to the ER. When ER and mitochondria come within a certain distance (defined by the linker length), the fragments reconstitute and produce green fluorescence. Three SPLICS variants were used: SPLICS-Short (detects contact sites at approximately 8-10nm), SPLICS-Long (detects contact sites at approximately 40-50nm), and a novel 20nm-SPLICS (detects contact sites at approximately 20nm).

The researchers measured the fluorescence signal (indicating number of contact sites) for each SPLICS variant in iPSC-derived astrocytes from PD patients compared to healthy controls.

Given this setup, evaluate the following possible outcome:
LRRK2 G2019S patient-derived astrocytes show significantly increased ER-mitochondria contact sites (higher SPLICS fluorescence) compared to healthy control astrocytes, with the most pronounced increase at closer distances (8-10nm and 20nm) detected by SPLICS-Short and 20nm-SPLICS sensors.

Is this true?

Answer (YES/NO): NO